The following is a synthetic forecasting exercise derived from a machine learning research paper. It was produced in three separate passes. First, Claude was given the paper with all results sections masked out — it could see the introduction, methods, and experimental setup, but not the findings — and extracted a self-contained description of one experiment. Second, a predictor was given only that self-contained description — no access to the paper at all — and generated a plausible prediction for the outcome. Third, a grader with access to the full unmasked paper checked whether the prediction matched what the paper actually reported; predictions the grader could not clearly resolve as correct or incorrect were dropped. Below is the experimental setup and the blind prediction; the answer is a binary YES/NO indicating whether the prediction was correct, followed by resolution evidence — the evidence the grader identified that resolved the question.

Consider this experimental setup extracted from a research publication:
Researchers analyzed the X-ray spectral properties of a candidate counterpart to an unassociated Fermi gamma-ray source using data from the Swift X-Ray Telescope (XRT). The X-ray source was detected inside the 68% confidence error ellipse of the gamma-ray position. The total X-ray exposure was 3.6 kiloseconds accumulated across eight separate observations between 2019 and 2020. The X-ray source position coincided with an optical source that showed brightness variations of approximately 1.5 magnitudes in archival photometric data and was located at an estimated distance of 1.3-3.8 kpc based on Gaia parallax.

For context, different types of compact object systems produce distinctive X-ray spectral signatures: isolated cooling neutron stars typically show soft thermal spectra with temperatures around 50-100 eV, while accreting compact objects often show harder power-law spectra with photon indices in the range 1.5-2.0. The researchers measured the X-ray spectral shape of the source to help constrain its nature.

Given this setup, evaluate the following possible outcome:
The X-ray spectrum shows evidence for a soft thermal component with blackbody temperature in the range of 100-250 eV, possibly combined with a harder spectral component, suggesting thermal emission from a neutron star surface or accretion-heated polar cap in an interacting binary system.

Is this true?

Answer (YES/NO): NO